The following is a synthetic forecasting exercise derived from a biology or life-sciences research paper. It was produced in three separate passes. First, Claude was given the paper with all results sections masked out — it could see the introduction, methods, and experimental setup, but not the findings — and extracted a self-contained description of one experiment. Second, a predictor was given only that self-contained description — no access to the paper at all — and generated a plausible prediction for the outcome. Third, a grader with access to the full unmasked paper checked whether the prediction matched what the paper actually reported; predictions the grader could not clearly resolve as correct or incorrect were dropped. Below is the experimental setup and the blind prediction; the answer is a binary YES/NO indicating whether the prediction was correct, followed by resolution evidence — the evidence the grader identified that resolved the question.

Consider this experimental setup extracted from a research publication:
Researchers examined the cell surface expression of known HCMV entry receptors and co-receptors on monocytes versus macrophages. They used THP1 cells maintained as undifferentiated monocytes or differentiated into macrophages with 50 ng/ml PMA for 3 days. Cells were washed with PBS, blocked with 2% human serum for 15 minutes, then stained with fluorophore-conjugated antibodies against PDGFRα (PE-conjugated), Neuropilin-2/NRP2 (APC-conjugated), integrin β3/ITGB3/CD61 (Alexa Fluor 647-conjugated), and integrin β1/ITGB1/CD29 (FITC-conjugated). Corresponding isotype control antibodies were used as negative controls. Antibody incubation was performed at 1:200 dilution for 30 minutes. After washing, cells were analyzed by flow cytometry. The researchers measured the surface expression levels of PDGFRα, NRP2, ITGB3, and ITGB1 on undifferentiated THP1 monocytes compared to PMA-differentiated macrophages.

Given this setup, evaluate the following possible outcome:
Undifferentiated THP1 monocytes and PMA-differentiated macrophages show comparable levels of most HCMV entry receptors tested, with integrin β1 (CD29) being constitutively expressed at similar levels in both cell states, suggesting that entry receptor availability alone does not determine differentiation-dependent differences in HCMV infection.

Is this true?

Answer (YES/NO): NO